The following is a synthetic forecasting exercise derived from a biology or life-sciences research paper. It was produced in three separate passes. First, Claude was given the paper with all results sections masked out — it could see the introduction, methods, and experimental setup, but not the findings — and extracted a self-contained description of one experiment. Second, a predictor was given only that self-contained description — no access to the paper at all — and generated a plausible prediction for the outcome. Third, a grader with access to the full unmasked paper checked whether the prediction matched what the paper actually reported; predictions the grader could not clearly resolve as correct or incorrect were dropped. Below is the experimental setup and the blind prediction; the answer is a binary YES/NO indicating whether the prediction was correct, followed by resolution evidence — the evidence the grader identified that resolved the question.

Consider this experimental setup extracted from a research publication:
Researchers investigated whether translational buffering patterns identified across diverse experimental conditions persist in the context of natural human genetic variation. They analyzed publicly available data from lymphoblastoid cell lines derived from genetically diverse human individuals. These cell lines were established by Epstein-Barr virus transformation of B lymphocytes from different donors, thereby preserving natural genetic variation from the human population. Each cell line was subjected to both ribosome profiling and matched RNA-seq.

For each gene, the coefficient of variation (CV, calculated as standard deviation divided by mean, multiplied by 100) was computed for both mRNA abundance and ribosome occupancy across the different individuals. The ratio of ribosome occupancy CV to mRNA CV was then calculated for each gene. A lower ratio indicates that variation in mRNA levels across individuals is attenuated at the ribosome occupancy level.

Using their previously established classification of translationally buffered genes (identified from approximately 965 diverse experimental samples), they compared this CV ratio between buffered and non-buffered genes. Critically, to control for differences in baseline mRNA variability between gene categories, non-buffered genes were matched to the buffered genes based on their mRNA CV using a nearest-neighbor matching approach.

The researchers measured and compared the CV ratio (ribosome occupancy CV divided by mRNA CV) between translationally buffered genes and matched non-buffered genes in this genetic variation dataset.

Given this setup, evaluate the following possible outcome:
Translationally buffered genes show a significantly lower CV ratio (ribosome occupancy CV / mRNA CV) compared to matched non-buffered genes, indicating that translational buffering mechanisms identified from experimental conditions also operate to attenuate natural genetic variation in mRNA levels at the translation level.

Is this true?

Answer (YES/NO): YES